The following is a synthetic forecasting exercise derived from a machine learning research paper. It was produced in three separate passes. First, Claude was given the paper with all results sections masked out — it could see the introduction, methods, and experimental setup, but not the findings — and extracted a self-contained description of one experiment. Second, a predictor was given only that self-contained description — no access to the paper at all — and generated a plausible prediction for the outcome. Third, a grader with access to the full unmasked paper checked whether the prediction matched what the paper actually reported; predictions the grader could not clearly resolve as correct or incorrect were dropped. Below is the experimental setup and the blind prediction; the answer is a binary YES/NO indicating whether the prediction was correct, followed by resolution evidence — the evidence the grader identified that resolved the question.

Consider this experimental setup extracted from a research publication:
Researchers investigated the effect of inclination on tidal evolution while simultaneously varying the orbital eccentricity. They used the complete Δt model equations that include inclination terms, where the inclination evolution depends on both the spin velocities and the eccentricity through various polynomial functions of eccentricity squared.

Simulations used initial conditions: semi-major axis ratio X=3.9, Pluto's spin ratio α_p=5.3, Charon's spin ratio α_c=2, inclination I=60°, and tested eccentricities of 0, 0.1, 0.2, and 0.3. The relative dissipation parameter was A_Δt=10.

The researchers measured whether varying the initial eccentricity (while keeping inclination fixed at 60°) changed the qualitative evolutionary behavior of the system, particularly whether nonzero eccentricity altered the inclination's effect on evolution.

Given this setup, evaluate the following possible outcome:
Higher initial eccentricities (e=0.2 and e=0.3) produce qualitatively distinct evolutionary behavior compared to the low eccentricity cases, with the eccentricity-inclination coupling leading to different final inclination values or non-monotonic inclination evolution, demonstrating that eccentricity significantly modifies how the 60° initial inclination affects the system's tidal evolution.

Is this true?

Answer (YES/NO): NO